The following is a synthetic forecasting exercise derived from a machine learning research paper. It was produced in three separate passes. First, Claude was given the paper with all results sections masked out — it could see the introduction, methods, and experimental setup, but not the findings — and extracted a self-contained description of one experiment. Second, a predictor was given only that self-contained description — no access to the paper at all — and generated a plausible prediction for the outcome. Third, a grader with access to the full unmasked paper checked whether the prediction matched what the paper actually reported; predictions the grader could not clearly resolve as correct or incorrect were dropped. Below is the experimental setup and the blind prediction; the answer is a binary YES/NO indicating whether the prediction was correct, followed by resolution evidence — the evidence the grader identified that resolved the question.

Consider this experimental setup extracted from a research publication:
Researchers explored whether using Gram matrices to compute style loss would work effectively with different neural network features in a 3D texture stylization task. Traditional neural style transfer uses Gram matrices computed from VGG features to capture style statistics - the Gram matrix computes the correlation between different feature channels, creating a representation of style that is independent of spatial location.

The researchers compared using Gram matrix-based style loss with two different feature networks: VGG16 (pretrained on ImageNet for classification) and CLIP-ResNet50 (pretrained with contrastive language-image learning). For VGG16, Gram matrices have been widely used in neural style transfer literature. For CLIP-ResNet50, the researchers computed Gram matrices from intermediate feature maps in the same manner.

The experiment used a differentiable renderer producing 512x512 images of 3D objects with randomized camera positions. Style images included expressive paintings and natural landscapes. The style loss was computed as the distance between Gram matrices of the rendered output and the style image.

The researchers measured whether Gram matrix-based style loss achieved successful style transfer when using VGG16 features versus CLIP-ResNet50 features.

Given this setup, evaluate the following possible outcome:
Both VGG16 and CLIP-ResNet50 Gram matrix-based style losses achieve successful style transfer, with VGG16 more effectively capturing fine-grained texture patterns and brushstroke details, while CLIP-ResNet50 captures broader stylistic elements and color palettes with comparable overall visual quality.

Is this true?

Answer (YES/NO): NO